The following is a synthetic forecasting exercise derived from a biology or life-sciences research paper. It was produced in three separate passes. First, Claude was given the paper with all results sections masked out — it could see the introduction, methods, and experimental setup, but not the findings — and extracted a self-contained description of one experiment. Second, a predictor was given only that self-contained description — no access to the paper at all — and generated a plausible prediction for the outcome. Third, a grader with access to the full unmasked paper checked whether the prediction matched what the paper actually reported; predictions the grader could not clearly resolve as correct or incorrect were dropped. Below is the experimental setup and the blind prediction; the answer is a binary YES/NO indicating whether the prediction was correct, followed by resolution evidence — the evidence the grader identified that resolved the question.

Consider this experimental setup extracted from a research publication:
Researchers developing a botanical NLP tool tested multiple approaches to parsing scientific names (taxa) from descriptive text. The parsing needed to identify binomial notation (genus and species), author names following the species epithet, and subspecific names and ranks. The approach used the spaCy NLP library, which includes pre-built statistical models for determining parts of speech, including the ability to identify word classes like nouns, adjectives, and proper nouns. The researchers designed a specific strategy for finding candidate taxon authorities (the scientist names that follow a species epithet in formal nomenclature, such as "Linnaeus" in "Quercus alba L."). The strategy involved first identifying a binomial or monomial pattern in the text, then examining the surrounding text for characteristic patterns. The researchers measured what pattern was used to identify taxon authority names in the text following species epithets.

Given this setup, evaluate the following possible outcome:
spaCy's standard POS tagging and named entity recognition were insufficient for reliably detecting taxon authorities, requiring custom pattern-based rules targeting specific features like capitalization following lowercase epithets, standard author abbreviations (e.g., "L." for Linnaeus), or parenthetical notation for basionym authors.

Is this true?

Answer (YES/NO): NO